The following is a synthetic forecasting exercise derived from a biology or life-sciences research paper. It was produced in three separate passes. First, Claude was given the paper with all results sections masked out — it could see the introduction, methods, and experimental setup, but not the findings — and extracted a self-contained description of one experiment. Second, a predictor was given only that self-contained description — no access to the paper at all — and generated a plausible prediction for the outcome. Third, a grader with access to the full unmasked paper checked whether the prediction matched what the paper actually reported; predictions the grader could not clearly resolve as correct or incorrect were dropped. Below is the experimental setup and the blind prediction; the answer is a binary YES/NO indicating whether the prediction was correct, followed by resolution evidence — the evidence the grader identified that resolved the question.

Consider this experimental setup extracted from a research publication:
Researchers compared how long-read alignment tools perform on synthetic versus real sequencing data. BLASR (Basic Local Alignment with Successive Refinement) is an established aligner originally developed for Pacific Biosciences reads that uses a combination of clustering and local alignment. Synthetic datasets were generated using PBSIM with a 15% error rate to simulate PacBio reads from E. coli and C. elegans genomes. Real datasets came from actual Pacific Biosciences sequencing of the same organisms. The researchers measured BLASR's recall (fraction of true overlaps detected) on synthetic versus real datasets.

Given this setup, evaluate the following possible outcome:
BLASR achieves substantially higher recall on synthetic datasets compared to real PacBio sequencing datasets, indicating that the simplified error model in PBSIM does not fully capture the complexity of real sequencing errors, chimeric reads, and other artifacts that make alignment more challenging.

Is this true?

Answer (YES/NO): YES